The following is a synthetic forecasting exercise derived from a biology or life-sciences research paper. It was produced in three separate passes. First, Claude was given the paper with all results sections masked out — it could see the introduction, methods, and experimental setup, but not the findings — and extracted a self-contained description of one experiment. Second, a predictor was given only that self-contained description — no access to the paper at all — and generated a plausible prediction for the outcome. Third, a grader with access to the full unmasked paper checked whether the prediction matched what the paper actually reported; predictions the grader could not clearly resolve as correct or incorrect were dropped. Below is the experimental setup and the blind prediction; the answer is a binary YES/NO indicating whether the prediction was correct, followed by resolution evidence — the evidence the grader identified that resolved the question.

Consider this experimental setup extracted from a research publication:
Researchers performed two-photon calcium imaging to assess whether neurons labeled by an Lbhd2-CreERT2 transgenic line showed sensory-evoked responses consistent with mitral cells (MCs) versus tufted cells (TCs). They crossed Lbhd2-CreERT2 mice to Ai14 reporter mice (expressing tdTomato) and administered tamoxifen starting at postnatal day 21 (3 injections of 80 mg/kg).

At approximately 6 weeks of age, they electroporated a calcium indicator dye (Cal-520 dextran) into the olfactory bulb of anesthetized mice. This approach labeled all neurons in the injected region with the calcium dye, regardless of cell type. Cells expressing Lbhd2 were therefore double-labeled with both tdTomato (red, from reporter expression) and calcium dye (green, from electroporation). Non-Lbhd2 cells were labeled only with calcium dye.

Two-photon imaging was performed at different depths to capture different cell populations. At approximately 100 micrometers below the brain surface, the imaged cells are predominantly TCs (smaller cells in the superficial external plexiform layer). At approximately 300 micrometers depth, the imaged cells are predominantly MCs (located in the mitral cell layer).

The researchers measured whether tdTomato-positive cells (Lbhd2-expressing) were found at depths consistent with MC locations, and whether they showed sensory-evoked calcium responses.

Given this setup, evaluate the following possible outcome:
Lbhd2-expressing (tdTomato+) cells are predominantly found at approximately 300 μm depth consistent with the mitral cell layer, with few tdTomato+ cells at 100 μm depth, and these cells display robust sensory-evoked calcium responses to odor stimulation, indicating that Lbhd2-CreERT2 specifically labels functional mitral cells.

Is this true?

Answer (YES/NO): YES